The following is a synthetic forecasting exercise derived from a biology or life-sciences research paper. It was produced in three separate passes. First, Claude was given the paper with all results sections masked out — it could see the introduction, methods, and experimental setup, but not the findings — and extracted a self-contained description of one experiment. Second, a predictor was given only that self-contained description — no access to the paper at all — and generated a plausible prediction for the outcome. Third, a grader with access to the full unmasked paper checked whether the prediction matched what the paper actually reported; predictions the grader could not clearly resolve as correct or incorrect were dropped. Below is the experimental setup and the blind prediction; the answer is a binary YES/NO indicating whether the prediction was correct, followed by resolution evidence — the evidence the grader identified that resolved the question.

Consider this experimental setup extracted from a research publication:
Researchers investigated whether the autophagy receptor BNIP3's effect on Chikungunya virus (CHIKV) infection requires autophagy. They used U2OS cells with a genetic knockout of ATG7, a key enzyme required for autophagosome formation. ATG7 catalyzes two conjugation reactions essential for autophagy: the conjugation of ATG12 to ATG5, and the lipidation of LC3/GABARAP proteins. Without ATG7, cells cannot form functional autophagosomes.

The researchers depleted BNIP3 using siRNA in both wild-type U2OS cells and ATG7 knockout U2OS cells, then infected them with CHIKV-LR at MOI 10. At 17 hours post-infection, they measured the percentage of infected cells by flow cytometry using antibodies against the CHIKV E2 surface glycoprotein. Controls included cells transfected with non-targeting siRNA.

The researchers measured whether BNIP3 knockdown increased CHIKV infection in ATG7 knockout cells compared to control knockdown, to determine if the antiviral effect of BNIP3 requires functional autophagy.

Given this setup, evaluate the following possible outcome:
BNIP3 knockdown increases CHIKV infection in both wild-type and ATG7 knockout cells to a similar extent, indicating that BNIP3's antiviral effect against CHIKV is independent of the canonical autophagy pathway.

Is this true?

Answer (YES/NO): YES